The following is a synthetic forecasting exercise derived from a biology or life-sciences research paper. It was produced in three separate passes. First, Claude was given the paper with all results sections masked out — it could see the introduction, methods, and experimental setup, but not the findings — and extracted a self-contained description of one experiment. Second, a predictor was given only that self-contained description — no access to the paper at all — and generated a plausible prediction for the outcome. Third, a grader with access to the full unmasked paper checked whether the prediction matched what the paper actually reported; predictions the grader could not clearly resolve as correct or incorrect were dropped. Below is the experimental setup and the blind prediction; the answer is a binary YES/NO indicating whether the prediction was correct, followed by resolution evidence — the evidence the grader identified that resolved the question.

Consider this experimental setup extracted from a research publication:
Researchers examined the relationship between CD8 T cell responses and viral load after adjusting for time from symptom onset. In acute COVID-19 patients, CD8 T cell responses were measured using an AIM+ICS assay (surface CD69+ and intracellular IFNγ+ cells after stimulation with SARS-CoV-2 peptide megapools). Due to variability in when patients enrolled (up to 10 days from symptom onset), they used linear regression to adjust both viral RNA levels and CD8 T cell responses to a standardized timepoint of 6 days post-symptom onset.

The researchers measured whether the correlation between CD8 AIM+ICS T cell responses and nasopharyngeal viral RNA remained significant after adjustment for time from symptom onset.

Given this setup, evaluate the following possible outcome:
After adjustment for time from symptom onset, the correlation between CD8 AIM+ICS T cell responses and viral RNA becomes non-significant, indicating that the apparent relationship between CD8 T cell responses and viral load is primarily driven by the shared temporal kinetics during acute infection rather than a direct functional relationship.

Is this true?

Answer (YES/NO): NO